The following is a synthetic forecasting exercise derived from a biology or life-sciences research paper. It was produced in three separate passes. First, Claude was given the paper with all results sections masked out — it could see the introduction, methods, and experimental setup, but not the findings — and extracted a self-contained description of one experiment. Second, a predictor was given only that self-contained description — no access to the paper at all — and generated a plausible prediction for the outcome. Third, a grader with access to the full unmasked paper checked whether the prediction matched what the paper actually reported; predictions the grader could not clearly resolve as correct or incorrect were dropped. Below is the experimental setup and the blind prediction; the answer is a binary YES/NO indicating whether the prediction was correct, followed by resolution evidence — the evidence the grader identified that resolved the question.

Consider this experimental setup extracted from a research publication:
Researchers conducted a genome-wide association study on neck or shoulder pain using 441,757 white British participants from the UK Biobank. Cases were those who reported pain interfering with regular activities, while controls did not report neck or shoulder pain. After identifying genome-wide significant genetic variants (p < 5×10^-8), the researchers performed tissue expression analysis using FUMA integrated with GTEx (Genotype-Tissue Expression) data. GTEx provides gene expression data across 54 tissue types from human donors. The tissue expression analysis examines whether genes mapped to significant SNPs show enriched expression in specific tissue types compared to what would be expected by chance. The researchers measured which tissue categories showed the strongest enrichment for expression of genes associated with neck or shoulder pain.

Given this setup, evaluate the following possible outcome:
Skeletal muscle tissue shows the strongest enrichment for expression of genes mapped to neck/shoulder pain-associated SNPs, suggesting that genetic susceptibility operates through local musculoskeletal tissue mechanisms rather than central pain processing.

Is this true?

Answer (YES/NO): NO